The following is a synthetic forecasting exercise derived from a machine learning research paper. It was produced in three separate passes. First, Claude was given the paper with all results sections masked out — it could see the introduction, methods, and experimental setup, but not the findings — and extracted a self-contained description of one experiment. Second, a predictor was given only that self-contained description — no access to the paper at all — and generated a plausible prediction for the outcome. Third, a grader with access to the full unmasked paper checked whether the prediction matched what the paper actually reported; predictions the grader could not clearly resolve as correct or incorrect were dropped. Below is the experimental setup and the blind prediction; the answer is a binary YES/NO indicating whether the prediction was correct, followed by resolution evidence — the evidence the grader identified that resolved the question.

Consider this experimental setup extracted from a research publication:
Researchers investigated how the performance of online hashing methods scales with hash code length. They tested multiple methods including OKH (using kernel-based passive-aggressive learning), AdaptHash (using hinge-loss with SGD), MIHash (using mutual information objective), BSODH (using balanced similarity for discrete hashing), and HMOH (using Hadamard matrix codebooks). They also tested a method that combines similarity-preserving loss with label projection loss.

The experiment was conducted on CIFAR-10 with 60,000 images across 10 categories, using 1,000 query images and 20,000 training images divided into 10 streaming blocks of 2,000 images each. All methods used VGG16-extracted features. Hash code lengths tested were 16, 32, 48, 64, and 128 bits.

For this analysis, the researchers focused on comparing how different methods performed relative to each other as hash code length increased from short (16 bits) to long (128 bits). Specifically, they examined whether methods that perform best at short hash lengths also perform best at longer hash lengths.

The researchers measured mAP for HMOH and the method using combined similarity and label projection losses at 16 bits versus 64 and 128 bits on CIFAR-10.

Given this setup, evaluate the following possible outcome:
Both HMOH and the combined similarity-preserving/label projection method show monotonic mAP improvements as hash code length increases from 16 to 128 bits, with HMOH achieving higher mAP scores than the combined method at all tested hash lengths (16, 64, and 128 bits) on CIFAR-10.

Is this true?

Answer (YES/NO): NO